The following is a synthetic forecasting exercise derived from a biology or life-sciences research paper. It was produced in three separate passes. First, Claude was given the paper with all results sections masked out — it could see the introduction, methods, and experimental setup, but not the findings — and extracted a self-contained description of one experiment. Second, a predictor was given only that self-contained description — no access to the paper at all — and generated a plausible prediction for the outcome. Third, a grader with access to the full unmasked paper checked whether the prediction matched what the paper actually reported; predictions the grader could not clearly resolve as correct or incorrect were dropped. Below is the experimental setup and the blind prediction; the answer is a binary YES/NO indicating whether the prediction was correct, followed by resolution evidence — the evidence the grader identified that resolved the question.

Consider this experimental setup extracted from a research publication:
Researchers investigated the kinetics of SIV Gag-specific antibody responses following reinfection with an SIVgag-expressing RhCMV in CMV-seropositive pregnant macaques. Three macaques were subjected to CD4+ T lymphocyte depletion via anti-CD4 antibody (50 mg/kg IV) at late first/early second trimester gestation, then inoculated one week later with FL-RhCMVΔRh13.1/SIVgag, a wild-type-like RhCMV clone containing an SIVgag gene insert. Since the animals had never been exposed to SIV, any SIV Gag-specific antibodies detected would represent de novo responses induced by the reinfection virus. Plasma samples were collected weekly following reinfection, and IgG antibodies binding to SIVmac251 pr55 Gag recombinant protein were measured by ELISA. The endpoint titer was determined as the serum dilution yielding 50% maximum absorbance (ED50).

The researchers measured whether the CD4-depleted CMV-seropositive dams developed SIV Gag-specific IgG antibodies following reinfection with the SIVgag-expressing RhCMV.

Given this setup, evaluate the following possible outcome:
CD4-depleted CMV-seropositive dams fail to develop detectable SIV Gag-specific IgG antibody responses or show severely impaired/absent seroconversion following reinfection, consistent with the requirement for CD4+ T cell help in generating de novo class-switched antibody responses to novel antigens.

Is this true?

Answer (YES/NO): NO